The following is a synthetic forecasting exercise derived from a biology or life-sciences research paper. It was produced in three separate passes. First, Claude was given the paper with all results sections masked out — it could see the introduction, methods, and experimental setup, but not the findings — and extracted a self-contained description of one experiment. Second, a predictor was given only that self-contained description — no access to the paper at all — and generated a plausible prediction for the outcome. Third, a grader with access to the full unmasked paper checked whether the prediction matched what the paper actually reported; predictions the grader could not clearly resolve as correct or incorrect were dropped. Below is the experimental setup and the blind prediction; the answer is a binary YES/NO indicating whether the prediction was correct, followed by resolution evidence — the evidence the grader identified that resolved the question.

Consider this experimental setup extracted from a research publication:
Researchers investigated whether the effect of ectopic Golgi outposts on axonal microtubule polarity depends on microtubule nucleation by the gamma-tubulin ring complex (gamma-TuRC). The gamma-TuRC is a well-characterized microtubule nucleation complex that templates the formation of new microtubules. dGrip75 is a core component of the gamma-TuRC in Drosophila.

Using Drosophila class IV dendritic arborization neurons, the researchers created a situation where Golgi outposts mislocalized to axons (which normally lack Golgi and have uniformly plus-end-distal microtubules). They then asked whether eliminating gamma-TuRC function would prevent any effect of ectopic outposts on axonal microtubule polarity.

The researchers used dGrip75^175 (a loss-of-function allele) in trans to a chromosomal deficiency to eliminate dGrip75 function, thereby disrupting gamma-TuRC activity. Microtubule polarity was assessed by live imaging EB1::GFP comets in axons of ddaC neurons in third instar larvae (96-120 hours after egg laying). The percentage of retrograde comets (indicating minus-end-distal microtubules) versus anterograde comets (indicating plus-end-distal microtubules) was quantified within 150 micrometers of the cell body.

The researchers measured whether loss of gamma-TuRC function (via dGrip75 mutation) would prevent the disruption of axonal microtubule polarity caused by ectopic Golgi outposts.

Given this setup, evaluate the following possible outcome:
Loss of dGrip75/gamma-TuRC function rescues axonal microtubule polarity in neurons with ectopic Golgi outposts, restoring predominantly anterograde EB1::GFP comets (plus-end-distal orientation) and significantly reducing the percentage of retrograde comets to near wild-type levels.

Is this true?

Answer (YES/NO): NO